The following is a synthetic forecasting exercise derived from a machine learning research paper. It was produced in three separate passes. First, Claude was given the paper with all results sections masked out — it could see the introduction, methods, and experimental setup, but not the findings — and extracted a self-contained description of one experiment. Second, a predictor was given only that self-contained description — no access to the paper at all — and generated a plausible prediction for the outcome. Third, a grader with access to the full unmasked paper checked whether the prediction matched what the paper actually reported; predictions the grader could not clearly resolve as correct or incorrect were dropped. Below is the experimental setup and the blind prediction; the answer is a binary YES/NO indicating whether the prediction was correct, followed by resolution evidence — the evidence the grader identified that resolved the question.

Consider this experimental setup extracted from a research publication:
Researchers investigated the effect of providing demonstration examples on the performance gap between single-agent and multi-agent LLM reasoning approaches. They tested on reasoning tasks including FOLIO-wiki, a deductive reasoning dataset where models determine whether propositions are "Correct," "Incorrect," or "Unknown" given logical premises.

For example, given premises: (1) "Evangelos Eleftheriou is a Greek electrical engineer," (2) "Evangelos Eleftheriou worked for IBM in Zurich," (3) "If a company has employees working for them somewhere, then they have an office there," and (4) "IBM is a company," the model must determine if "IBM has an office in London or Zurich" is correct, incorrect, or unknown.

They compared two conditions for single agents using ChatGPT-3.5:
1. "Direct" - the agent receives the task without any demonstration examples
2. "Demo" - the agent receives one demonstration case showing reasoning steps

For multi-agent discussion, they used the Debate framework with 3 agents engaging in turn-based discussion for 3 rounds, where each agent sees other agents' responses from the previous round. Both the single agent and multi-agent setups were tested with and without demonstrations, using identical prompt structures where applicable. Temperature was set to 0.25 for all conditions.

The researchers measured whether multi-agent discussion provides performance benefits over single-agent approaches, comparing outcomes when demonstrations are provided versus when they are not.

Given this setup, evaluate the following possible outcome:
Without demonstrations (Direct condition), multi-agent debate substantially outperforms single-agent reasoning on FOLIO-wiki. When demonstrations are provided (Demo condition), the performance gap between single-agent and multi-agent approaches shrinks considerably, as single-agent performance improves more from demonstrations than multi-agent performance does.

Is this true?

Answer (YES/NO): NO